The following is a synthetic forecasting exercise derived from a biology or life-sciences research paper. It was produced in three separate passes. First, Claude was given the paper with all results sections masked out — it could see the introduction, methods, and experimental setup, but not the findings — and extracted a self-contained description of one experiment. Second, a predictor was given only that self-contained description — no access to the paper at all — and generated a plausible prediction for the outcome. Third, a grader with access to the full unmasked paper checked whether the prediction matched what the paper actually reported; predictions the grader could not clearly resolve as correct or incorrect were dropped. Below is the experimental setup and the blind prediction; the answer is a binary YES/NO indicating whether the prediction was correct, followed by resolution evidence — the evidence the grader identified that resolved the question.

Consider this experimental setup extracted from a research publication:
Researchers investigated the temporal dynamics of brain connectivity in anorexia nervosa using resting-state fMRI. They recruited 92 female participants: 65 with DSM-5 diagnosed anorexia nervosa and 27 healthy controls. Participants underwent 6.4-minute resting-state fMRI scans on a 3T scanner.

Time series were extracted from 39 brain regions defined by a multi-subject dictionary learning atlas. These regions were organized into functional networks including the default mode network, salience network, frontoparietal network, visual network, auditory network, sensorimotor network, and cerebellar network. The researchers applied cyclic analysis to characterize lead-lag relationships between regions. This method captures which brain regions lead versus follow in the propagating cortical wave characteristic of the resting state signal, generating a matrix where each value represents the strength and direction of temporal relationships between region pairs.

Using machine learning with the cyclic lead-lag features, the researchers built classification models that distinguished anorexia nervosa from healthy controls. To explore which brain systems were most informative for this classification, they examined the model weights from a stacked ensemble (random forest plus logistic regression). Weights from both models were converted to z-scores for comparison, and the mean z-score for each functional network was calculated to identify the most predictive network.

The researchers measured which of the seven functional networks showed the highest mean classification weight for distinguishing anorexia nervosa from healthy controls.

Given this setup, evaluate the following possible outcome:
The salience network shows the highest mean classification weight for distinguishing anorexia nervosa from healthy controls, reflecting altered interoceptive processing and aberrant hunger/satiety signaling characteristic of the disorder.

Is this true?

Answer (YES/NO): NO